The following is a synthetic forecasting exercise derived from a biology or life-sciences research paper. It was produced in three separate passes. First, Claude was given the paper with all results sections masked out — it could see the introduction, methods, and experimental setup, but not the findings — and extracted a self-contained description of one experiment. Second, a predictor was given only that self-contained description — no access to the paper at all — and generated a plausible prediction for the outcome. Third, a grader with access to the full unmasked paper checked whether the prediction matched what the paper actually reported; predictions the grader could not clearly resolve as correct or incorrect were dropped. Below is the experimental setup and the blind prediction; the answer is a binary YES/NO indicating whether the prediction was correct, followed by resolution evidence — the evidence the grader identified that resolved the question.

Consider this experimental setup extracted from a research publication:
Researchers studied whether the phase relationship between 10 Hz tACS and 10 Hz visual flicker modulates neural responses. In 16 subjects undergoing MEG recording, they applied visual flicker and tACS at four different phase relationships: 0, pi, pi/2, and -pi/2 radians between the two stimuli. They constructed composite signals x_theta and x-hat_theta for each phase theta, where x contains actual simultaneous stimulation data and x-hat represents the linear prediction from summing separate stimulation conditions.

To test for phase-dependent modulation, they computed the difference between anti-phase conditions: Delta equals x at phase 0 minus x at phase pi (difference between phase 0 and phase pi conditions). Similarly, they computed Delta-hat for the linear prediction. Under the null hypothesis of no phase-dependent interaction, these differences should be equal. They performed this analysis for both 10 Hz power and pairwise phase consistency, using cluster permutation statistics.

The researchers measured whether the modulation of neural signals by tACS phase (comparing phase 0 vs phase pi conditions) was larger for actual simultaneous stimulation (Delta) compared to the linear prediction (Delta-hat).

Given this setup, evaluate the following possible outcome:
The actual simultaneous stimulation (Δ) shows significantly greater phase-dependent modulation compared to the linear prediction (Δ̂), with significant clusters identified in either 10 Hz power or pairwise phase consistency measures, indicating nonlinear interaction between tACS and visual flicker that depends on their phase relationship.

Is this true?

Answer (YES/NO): YES